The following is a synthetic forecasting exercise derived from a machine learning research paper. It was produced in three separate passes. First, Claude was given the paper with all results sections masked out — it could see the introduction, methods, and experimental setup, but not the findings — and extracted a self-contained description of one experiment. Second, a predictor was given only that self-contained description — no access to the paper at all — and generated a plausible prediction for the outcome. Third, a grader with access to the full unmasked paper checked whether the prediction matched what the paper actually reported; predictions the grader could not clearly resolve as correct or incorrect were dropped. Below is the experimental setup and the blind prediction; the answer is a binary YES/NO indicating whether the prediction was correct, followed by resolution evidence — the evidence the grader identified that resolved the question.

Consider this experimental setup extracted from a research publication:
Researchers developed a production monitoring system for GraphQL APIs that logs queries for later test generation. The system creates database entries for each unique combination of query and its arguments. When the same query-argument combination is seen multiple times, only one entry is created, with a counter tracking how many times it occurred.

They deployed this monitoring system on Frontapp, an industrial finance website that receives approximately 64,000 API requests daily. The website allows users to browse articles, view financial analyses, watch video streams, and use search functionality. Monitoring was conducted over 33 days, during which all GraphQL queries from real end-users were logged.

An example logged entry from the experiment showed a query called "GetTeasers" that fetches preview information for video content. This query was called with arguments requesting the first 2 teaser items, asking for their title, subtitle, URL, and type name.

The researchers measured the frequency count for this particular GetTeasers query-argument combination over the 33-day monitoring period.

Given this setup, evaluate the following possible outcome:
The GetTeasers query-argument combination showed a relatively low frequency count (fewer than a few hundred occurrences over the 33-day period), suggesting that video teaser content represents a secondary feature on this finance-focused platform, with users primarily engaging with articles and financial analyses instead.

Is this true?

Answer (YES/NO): NO